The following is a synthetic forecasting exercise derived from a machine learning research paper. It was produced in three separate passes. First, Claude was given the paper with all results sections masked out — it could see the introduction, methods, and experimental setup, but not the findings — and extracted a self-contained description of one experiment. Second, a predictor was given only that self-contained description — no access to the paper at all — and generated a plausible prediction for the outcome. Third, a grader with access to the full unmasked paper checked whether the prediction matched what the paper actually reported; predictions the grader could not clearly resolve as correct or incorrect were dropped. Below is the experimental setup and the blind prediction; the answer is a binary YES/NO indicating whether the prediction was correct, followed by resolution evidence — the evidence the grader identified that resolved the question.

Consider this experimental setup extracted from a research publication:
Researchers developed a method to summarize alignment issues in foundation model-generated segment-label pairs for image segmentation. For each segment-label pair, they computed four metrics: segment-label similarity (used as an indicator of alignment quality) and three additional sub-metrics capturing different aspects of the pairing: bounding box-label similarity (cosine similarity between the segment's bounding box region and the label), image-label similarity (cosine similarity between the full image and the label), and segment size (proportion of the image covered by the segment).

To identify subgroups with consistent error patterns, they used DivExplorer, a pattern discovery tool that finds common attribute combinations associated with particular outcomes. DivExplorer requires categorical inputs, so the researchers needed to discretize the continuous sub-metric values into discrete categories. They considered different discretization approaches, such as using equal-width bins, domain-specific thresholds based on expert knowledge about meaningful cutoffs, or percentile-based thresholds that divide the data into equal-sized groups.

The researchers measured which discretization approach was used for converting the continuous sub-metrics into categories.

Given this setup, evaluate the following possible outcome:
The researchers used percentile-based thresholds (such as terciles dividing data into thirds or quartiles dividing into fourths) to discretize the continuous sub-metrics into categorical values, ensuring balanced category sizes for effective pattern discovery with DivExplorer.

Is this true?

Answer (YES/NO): YES